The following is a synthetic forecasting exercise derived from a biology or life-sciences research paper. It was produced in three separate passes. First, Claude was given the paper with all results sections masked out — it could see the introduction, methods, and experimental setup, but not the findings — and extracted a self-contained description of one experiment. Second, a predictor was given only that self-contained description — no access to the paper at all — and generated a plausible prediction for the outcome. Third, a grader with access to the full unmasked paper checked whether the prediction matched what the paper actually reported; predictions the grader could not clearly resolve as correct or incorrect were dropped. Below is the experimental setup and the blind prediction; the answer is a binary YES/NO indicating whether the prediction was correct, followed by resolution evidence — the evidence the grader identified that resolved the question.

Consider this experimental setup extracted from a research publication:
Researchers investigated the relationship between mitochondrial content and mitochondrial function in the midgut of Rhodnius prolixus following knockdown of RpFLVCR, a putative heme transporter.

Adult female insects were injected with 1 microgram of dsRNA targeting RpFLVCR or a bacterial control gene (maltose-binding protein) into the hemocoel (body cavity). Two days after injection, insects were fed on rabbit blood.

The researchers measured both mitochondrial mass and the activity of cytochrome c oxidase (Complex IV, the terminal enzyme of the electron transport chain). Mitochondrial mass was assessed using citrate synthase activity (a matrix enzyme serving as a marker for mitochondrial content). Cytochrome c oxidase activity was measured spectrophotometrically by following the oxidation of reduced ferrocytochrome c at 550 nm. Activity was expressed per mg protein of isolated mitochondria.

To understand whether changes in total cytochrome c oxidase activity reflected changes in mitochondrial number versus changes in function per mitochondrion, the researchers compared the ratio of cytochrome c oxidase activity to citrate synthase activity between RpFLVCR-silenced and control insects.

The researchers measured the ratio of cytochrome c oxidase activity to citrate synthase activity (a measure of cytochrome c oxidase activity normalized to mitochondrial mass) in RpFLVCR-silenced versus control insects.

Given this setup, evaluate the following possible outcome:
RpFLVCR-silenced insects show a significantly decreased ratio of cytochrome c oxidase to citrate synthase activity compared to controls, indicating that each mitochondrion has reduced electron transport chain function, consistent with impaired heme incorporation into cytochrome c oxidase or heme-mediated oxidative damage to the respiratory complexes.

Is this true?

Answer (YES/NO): YES